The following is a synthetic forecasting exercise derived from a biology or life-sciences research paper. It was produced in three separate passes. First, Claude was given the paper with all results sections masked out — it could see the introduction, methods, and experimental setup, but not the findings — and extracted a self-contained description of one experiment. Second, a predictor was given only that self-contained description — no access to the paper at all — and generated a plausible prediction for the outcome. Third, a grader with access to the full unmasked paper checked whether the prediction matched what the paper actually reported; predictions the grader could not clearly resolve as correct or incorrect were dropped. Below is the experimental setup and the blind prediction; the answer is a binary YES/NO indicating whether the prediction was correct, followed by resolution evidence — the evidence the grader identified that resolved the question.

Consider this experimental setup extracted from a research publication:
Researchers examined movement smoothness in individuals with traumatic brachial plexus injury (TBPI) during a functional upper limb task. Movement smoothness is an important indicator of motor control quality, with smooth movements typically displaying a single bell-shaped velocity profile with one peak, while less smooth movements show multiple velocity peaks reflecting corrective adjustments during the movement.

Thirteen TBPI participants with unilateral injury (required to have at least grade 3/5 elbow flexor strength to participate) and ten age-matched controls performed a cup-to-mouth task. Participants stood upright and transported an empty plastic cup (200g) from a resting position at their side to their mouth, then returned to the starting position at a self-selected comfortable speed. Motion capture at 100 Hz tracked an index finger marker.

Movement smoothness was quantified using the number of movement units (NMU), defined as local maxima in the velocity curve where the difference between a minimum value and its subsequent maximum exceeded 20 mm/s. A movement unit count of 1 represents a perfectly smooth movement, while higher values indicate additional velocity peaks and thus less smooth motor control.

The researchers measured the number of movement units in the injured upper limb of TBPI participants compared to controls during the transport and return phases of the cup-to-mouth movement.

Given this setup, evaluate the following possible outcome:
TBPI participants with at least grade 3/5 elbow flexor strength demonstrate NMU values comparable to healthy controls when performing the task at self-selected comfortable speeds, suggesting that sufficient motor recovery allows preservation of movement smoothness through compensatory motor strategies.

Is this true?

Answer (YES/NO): NO